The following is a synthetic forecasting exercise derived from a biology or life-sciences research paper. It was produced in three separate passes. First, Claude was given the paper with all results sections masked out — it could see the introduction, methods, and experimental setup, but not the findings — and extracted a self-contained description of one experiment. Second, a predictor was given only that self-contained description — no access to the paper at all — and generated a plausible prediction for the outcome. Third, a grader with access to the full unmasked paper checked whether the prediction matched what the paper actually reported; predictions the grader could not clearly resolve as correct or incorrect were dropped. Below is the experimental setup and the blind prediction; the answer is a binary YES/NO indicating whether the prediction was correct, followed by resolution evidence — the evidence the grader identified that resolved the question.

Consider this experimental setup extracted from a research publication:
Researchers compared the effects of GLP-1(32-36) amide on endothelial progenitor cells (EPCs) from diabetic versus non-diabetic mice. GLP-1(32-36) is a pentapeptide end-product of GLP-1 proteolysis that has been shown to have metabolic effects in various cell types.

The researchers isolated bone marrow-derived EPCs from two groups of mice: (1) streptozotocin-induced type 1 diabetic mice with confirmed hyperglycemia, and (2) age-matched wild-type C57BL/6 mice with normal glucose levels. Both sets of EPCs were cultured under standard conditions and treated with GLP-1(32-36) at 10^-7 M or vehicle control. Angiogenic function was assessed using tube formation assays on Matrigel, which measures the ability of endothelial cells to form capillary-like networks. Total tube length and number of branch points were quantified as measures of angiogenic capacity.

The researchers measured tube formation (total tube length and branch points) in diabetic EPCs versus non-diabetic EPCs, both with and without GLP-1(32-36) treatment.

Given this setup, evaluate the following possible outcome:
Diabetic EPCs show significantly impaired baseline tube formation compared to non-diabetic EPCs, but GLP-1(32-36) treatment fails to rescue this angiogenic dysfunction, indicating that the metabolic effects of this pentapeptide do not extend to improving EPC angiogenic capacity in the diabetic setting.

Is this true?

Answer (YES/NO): NO